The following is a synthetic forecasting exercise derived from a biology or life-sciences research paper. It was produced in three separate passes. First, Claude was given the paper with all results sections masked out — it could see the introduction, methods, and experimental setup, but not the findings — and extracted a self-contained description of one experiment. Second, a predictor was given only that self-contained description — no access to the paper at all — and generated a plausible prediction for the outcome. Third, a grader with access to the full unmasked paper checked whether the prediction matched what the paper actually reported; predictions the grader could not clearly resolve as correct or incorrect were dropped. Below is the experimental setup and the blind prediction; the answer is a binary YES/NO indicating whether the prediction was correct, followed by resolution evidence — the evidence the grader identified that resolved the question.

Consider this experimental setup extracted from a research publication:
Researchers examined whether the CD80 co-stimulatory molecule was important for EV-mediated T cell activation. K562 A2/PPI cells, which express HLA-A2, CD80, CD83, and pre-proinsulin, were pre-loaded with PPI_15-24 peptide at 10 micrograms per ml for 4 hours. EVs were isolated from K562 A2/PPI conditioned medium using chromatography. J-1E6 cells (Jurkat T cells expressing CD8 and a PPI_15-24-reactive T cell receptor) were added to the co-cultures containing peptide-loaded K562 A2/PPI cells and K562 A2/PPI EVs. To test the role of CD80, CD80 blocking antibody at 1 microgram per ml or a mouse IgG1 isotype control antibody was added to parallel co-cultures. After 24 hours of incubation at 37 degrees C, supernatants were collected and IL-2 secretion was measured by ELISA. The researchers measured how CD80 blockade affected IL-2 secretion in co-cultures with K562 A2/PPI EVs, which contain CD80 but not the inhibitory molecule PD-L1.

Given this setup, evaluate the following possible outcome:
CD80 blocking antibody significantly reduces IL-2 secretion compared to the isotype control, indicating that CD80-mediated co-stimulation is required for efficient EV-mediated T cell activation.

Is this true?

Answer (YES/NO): YES